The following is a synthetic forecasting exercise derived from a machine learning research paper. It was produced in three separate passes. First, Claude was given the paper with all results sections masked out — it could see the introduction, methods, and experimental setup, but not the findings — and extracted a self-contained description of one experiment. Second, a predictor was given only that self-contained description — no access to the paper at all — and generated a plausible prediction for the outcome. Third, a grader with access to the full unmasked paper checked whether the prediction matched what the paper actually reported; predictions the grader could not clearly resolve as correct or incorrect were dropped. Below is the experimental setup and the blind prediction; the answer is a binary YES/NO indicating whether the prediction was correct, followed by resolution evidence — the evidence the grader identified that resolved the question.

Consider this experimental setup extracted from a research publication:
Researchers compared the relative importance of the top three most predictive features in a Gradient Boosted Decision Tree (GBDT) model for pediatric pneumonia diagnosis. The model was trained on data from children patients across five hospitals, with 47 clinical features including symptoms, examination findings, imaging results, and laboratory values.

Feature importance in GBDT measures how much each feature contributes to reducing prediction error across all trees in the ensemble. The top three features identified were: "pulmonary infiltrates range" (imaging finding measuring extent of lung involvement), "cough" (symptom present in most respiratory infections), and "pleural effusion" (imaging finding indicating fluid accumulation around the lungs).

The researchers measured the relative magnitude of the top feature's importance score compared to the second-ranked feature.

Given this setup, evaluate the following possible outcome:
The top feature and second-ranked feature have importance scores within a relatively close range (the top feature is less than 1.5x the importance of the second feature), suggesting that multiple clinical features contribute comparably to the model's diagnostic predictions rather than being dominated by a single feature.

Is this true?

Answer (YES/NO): NO